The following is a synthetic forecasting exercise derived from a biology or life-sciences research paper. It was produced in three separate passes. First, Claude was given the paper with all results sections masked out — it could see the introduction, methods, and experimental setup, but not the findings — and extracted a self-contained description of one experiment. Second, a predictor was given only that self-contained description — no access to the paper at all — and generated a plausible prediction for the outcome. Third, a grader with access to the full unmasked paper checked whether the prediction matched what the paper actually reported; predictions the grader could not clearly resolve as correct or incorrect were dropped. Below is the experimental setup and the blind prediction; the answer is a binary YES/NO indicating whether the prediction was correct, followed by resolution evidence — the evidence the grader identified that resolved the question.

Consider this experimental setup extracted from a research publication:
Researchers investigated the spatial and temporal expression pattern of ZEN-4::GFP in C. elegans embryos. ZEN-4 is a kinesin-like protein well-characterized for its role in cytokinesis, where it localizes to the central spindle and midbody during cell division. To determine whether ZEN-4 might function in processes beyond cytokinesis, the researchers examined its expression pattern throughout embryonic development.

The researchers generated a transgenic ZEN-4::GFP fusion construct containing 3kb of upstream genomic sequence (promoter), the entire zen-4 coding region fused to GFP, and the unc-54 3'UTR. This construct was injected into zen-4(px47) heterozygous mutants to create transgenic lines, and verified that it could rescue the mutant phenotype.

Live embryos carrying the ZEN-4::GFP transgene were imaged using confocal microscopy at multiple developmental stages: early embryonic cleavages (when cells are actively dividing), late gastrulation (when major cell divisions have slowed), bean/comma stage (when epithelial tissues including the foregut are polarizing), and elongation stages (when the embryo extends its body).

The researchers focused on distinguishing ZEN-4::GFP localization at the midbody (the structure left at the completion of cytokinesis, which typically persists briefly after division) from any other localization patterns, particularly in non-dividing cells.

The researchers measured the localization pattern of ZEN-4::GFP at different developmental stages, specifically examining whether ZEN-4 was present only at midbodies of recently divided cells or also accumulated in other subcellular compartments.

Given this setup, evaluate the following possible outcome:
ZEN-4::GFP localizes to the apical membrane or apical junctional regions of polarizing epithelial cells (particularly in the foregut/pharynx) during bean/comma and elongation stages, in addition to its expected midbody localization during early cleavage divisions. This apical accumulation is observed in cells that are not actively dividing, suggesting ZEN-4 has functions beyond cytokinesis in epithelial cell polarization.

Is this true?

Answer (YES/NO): NO